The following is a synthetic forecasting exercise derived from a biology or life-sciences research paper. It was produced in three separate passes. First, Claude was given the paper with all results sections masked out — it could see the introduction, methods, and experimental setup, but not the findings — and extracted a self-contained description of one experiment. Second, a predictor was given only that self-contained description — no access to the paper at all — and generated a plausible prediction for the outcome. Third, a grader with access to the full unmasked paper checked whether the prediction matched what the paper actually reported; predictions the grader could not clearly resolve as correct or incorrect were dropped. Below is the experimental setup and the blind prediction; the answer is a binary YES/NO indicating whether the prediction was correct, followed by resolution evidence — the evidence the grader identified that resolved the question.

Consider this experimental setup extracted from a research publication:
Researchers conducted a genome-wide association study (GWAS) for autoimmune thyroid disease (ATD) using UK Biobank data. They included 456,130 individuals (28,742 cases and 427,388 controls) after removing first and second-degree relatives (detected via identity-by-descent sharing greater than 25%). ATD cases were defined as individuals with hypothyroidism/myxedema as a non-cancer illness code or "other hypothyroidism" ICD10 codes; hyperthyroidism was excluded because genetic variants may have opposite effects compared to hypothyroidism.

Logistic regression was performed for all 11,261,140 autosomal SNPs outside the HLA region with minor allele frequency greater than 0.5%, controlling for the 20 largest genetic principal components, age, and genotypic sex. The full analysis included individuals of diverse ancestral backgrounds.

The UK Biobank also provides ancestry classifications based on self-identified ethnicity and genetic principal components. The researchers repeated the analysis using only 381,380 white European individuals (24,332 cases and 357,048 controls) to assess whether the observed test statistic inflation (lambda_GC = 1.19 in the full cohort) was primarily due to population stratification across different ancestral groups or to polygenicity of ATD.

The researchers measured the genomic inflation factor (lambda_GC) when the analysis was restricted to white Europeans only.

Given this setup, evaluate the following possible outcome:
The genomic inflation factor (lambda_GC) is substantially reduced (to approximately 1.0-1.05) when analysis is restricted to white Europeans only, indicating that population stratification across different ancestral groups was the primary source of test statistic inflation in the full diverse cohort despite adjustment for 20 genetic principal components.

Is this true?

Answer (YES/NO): NO